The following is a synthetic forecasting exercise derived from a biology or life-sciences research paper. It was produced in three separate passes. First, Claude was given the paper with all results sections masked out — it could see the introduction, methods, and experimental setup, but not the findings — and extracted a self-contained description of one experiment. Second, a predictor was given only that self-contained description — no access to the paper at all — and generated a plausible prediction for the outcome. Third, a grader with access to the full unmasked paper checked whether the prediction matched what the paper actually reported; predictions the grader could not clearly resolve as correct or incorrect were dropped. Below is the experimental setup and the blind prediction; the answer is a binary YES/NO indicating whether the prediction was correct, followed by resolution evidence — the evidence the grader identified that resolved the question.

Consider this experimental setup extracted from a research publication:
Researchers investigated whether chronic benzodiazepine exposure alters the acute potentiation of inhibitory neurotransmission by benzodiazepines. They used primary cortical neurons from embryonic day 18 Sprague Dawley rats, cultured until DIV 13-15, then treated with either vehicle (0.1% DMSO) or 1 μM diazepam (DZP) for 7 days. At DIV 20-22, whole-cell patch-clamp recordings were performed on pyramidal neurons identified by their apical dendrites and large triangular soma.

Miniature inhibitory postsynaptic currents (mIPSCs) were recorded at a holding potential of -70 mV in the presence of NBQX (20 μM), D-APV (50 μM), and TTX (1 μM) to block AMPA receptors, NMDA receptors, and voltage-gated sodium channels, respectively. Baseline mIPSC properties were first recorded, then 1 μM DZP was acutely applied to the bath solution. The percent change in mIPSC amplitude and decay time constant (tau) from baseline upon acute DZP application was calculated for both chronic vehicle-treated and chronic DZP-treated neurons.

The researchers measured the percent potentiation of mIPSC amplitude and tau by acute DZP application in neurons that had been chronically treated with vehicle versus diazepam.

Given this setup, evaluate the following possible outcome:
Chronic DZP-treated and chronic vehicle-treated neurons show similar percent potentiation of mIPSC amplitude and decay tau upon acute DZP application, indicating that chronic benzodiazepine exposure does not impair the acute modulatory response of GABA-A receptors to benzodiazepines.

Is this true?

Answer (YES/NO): NO